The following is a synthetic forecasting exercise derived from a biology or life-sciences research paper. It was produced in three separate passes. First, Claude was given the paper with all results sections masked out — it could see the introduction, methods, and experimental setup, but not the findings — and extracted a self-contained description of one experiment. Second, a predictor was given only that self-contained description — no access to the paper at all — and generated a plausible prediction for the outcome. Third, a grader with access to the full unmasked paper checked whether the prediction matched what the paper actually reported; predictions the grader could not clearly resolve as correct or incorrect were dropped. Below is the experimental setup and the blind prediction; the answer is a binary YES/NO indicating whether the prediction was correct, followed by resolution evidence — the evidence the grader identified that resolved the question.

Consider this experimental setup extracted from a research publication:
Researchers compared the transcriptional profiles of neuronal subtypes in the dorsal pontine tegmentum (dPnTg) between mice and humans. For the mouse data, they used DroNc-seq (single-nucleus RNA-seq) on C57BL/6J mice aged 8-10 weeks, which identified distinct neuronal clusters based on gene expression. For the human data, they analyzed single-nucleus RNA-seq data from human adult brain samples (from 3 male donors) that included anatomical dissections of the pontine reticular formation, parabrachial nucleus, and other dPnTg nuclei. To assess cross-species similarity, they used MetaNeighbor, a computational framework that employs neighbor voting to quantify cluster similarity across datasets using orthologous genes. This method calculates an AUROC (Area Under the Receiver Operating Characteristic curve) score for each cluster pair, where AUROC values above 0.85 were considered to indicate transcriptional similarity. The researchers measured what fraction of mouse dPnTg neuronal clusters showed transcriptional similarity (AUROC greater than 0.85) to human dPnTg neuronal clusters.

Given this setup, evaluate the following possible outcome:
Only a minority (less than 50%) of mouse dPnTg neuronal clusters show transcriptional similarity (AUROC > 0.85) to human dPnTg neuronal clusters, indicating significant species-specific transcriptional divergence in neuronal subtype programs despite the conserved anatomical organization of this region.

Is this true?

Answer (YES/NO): YES